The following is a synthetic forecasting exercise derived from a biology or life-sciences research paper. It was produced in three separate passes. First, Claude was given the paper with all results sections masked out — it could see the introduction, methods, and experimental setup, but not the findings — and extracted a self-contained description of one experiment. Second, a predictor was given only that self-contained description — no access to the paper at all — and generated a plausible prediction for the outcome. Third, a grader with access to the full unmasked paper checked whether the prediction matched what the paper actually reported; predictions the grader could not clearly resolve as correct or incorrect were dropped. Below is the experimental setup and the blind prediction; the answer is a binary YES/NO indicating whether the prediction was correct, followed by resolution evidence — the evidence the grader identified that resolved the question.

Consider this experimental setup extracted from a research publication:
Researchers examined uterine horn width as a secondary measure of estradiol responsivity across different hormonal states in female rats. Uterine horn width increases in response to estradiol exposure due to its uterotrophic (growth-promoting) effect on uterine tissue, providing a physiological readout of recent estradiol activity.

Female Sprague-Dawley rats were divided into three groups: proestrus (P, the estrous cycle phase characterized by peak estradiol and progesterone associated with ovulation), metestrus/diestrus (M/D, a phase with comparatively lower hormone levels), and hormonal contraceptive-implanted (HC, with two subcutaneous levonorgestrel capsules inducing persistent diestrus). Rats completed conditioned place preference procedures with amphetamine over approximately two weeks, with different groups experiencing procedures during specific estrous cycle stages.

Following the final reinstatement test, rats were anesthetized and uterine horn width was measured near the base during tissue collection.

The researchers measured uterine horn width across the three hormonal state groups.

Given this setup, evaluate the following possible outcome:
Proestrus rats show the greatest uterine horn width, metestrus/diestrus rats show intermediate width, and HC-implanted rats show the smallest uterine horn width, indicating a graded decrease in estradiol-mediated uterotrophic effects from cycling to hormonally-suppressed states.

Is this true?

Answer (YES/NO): NO